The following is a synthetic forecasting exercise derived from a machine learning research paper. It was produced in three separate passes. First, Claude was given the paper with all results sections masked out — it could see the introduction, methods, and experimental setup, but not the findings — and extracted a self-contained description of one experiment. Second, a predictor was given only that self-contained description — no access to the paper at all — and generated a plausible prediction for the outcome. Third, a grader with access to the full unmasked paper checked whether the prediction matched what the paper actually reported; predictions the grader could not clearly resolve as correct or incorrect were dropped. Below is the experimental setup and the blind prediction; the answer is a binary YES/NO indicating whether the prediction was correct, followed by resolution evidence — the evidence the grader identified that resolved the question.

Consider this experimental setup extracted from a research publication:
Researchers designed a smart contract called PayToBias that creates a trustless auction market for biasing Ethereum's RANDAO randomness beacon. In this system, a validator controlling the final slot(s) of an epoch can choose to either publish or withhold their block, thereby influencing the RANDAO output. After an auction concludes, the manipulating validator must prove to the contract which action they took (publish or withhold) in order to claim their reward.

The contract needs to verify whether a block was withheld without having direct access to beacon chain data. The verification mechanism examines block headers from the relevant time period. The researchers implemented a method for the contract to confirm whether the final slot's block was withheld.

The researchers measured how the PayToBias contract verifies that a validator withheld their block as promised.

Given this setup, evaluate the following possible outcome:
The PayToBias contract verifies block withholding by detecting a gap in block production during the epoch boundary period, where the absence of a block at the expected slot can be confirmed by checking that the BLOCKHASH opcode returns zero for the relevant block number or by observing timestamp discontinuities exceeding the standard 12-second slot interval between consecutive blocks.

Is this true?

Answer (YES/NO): YES